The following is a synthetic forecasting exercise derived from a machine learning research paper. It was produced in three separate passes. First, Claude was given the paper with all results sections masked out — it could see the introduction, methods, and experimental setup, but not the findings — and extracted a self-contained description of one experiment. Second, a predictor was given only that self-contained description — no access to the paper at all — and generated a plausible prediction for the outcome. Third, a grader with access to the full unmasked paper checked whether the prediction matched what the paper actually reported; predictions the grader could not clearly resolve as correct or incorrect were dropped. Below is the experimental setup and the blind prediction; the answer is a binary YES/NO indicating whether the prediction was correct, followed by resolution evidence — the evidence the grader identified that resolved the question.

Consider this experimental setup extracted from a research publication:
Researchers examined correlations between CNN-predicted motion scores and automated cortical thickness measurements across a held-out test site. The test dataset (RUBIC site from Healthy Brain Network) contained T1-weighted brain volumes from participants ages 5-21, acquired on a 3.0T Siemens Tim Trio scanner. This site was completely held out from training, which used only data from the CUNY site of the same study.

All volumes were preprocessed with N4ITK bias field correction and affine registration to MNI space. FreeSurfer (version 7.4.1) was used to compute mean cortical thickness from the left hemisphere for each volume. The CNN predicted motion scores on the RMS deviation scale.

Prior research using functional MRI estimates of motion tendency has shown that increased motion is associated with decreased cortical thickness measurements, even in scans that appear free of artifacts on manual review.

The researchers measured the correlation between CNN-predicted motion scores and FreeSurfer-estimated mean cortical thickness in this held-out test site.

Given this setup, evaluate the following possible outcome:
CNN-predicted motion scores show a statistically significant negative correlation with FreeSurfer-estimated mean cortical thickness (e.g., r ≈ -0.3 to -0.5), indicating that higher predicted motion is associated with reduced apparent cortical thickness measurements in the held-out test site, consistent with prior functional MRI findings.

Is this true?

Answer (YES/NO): YES